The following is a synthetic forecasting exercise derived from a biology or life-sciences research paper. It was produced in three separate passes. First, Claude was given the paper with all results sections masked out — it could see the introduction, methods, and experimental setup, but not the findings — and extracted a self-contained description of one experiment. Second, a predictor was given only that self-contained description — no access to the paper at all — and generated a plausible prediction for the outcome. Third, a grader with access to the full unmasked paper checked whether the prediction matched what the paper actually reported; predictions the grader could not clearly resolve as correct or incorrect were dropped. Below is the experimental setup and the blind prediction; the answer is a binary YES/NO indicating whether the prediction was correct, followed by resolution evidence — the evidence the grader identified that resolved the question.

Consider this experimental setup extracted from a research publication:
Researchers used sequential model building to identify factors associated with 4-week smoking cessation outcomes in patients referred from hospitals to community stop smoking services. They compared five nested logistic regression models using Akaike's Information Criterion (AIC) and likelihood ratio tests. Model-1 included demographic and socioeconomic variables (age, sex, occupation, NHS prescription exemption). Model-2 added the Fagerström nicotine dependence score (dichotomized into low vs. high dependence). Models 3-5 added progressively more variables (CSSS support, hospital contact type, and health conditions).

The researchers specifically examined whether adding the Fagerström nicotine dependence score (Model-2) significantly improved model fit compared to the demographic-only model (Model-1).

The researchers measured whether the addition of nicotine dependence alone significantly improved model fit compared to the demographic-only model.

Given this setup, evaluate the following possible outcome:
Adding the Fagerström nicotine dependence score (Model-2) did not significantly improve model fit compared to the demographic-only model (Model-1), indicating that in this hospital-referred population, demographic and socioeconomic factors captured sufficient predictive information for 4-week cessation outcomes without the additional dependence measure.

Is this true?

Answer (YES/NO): YES